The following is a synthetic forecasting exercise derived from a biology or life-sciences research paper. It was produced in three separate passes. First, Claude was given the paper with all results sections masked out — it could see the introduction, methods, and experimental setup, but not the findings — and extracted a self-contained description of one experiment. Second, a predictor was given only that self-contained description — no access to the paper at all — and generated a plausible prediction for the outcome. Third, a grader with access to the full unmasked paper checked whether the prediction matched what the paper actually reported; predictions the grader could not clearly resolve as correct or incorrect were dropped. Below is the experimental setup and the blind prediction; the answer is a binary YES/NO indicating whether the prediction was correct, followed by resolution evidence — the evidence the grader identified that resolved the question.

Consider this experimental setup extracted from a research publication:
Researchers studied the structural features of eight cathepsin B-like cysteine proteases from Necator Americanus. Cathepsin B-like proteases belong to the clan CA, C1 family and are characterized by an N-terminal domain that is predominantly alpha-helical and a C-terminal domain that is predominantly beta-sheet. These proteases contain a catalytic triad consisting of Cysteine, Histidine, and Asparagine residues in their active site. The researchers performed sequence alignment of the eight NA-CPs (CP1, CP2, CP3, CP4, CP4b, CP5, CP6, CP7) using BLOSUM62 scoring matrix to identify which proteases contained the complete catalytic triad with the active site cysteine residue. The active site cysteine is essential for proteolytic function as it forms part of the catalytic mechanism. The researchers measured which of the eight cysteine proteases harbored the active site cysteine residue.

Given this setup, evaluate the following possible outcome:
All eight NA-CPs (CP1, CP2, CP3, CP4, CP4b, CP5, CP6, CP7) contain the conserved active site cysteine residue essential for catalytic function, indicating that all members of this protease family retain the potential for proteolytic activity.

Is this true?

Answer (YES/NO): NO